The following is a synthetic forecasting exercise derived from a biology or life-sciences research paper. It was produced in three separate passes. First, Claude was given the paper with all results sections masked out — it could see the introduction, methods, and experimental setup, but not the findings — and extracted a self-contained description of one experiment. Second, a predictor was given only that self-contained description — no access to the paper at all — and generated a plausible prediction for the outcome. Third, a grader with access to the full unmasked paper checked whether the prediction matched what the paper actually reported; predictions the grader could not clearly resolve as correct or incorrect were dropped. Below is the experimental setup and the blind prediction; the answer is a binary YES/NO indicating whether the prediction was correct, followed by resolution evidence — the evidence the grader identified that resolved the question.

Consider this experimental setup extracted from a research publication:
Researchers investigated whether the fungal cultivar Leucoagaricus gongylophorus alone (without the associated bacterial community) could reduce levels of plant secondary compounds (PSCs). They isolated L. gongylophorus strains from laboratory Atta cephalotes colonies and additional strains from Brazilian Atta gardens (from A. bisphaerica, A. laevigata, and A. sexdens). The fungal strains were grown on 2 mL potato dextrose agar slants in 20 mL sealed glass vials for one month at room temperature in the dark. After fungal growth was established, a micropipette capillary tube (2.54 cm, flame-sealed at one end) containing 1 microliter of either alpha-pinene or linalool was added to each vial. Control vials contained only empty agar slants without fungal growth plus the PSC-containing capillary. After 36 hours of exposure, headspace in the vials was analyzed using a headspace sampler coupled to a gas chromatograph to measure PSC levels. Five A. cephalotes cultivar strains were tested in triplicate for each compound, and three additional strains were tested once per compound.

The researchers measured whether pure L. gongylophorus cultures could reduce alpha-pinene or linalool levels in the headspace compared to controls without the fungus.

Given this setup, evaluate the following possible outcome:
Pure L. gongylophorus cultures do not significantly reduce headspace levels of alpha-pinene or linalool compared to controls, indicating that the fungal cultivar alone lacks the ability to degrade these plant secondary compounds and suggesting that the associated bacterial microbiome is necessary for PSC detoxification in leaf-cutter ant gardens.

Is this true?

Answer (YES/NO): NO